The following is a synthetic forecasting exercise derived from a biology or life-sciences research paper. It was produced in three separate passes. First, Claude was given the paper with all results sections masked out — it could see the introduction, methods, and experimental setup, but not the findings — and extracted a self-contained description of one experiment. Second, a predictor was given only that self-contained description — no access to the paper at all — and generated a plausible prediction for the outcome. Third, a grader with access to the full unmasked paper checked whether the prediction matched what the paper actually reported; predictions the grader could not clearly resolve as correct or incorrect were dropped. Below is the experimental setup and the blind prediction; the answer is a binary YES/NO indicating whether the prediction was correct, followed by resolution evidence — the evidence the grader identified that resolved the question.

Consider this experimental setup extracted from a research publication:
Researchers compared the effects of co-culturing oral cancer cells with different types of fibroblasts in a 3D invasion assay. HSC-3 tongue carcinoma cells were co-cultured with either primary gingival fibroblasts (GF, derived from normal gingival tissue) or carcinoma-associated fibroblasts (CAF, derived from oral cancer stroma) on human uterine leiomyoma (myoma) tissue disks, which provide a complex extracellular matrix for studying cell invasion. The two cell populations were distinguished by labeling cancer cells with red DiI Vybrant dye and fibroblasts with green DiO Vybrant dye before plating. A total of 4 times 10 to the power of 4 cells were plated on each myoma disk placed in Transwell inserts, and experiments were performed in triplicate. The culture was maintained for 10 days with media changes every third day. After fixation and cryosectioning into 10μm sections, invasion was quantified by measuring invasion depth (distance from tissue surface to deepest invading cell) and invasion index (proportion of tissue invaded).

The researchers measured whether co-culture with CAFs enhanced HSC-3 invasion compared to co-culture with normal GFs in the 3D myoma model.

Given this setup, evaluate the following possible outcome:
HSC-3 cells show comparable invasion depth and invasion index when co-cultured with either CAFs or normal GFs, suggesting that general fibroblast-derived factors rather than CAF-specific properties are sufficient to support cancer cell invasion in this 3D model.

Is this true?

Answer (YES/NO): NO